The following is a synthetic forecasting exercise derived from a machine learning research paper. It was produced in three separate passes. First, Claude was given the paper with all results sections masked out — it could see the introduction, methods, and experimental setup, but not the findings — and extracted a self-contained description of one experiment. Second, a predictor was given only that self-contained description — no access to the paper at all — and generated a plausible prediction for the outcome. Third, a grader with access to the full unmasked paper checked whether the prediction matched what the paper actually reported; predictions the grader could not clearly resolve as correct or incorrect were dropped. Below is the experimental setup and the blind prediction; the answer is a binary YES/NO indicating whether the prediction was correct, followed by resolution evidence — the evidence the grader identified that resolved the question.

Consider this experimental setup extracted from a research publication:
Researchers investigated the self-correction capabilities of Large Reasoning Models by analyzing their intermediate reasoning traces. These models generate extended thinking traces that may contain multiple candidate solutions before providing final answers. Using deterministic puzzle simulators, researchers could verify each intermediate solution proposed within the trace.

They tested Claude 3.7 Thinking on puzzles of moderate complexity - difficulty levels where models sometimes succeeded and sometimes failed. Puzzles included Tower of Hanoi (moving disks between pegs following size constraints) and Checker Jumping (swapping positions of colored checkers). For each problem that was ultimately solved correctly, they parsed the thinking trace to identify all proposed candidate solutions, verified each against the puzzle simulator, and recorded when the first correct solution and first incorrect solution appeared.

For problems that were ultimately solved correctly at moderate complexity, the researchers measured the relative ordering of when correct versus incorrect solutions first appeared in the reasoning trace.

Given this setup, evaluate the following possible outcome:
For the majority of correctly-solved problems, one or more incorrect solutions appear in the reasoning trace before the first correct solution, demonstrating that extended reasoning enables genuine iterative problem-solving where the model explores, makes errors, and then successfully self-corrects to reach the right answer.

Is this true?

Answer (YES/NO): YES